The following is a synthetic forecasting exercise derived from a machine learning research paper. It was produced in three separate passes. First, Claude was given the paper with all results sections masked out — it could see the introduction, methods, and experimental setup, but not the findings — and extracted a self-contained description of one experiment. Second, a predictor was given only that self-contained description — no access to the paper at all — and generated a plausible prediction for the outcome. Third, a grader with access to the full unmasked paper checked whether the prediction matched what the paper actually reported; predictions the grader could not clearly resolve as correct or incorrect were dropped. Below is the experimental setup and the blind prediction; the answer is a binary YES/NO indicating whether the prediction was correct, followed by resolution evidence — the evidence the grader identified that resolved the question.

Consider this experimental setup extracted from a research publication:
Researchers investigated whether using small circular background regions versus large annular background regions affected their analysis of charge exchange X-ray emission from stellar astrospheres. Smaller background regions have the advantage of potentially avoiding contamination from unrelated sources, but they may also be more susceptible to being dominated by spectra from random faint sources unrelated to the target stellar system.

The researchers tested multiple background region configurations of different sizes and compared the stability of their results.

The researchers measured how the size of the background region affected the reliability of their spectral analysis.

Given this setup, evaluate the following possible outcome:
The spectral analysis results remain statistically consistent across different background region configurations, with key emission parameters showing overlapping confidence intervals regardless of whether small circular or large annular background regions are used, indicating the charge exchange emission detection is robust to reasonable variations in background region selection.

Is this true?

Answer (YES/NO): NO